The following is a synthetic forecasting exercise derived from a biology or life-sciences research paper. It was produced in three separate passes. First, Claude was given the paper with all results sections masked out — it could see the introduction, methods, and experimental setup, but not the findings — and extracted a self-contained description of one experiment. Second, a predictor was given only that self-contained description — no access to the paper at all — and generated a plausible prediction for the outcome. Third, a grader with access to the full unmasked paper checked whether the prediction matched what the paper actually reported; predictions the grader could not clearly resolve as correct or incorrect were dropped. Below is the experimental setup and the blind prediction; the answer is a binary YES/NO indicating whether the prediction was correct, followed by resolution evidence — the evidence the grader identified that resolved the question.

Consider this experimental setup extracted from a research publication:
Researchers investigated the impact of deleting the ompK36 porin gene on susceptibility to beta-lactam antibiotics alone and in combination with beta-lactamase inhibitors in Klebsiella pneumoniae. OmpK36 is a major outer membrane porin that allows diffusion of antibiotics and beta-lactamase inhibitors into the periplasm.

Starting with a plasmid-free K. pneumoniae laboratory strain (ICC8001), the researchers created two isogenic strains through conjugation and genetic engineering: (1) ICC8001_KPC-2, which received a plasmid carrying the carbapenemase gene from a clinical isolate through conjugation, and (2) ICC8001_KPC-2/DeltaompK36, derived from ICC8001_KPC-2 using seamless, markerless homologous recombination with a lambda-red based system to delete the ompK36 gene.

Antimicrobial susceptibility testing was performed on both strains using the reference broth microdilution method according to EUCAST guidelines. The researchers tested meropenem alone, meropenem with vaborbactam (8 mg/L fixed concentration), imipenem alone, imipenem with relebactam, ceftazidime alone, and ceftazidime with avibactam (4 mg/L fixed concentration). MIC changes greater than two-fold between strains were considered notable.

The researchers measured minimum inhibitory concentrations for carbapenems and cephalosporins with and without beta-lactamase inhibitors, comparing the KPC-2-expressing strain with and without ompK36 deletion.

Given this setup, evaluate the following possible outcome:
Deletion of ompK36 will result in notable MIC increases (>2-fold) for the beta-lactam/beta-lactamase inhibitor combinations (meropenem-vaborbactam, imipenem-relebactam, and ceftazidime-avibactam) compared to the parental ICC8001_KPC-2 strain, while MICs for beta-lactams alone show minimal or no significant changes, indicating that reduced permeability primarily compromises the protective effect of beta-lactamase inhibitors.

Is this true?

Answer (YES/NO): NO